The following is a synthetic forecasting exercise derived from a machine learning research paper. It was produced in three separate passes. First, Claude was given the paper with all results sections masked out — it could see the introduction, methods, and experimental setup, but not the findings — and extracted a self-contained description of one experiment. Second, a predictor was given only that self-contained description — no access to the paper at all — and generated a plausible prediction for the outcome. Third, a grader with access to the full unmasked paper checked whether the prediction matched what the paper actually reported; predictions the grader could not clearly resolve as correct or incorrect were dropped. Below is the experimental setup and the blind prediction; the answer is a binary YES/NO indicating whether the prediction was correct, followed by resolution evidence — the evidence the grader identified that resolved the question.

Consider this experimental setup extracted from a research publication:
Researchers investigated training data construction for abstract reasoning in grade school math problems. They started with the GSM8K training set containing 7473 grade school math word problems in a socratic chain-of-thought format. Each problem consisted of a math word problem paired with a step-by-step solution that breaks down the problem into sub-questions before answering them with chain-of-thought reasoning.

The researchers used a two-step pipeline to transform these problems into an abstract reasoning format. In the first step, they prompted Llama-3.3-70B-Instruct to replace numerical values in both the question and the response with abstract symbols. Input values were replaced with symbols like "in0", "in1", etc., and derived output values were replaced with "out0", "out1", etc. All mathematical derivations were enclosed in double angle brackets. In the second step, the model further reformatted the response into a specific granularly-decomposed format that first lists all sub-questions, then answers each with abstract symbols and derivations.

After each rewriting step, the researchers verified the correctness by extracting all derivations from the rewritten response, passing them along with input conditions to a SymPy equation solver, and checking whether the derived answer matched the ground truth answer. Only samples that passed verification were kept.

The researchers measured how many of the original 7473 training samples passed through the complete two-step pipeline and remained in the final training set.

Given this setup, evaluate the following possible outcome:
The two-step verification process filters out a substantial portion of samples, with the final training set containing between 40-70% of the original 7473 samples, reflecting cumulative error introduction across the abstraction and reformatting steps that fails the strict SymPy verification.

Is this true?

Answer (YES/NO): NO